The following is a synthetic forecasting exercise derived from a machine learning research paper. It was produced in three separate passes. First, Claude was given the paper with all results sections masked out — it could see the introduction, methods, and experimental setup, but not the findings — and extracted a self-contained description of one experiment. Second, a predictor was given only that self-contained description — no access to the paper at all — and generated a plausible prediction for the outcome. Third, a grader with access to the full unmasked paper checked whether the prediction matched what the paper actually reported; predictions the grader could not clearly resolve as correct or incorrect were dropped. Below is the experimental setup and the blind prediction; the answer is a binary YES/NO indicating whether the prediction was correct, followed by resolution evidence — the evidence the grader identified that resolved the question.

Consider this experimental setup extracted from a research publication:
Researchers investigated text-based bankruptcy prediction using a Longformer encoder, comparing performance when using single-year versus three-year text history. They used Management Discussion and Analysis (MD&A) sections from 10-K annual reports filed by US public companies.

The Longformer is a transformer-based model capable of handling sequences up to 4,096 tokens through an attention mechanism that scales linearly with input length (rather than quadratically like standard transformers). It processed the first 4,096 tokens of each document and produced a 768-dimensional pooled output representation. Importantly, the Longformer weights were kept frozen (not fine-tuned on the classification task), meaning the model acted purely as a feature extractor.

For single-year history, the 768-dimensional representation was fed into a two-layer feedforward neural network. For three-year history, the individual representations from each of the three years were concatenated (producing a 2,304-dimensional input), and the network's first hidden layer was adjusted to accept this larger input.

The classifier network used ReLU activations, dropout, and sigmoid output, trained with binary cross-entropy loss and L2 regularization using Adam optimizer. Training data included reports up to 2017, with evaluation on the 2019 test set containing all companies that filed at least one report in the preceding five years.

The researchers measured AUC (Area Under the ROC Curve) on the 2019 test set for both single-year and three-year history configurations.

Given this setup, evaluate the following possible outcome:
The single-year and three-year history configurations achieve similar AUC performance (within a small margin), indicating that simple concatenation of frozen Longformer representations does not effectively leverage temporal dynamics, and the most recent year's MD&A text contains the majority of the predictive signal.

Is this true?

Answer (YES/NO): NO